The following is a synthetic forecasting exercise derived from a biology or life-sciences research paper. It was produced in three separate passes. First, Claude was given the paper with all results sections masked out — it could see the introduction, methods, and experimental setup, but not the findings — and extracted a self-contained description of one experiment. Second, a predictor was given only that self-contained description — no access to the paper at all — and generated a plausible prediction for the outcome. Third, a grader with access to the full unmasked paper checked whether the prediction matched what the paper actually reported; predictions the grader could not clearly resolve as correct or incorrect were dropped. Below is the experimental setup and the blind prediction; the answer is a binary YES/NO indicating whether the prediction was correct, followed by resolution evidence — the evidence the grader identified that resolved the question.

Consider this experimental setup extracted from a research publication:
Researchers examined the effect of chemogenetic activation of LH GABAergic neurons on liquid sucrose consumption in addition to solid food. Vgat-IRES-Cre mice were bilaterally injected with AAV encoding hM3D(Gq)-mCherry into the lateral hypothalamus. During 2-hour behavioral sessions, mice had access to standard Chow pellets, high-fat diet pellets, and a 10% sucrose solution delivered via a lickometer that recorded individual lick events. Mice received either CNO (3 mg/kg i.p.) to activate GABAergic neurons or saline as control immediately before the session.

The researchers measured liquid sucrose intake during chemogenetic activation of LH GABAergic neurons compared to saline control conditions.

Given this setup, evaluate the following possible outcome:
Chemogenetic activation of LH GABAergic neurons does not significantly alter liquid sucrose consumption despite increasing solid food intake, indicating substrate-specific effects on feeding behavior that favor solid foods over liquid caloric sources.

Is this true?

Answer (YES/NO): NO